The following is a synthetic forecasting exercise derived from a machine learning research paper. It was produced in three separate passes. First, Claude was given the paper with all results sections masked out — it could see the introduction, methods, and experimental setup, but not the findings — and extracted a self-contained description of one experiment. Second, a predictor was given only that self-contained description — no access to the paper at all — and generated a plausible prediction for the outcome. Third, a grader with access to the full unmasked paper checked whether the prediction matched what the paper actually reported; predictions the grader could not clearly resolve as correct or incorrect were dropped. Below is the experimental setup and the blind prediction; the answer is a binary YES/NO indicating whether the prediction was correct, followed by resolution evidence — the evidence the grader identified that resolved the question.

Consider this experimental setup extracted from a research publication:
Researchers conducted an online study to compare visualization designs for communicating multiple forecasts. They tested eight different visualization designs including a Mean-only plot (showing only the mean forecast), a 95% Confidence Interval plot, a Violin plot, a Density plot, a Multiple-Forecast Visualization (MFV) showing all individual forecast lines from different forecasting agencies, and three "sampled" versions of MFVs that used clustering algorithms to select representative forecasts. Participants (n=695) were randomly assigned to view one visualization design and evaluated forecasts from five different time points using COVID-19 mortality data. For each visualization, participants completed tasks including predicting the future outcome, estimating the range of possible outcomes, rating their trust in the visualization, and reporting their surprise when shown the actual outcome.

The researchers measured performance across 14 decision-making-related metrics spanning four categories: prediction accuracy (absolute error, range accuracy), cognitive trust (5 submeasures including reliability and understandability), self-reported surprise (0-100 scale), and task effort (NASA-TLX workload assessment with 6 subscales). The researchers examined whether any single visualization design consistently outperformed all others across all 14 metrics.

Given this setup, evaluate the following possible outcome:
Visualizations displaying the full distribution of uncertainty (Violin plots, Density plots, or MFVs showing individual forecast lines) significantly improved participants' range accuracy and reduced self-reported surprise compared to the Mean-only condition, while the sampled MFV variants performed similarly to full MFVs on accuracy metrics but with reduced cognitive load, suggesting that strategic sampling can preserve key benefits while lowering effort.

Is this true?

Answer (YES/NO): NO